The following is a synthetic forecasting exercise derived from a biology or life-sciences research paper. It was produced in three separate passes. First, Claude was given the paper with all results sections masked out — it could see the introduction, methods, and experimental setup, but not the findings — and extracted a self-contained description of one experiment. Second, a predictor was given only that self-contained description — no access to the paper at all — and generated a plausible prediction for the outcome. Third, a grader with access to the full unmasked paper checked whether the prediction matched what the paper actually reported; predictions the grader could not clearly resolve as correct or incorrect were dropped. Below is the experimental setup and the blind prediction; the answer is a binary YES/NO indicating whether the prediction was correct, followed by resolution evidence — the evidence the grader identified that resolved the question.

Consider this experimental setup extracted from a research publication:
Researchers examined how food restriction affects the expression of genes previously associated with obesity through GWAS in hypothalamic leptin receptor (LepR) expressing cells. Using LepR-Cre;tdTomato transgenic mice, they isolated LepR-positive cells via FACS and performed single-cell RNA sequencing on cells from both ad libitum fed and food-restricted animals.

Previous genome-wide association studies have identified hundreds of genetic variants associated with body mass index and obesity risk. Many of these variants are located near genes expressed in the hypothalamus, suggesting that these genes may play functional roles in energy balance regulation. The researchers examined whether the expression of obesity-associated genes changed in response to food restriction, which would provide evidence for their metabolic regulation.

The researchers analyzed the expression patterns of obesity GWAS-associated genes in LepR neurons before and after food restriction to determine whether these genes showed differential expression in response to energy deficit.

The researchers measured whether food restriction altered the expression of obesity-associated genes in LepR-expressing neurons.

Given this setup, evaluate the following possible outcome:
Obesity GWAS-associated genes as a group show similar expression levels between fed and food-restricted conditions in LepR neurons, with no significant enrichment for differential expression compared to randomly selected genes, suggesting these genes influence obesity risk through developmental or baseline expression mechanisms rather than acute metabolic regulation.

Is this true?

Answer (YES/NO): NO